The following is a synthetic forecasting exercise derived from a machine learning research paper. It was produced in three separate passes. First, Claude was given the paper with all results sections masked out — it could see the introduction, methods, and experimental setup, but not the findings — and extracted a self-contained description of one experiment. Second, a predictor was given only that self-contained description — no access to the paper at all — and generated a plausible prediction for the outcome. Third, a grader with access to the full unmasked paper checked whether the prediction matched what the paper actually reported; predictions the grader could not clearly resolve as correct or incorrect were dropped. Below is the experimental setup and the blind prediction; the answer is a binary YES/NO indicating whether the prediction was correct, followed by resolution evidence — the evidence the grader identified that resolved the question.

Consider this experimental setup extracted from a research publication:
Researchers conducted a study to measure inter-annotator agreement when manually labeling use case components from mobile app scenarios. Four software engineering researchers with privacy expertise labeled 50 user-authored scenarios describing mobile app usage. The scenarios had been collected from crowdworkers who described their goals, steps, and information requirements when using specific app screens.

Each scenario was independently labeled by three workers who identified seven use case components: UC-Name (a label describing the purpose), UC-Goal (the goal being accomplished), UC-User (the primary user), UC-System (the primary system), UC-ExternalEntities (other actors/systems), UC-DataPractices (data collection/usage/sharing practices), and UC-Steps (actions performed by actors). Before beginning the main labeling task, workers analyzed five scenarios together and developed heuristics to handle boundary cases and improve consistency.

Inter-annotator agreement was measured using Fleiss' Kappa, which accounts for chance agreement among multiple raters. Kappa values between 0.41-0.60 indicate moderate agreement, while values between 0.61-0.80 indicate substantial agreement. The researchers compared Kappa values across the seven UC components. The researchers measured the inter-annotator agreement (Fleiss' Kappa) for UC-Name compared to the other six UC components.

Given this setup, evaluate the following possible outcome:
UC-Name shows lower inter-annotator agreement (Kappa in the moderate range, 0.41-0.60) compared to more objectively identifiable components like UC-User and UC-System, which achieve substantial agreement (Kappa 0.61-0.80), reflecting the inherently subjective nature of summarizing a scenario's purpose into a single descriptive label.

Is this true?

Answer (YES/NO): YES